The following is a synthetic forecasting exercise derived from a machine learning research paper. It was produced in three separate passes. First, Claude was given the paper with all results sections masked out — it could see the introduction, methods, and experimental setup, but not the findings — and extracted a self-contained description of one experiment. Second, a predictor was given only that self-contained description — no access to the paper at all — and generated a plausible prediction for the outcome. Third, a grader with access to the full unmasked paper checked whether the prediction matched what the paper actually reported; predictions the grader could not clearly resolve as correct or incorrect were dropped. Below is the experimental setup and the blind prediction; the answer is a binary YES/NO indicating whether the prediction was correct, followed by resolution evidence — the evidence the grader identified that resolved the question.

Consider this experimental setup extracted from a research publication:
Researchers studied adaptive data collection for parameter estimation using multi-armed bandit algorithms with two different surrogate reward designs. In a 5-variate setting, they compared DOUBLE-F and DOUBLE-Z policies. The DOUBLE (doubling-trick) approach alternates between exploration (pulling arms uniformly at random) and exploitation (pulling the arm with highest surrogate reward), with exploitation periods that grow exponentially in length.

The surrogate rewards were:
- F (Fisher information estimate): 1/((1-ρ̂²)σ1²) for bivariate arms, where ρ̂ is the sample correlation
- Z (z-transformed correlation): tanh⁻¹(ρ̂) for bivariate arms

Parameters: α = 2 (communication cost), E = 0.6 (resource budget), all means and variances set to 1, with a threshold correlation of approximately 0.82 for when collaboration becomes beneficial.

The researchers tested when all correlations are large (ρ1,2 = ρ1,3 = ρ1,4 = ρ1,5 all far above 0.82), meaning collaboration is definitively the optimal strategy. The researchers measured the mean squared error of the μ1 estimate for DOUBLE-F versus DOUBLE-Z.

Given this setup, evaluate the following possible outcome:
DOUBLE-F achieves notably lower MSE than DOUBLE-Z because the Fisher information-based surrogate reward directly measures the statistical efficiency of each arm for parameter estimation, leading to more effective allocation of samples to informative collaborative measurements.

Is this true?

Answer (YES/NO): NO